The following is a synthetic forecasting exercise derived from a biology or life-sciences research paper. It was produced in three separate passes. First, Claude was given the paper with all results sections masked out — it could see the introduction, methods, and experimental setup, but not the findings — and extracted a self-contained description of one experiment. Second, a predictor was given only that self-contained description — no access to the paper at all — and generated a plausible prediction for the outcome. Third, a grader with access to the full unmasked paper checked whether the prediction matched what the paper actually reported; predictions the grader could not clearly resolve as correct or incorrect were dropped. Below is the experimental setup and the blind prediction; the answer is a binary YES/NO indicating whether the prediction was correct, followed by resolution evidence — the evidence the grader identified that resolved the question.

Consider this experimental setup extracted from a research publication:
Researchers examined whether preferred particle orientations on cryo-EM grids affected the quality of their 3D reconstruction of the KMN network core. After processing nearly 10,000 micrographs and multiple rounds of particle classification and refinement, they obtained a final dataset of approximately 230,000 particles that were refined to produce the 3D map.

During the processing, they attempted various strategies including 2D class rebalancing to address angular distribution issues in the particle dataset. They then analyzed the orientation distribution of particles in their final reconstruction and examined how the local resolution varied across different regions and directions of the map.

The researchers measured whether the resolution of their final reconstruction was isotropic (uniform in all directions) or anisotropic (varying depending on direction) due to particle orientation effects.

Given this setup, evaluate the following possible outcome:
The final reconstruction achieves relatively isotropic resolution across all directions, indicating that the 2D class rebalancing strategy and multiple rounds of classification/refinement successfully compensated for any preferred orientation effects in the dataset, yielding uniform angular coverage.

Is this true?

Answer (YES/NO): NO